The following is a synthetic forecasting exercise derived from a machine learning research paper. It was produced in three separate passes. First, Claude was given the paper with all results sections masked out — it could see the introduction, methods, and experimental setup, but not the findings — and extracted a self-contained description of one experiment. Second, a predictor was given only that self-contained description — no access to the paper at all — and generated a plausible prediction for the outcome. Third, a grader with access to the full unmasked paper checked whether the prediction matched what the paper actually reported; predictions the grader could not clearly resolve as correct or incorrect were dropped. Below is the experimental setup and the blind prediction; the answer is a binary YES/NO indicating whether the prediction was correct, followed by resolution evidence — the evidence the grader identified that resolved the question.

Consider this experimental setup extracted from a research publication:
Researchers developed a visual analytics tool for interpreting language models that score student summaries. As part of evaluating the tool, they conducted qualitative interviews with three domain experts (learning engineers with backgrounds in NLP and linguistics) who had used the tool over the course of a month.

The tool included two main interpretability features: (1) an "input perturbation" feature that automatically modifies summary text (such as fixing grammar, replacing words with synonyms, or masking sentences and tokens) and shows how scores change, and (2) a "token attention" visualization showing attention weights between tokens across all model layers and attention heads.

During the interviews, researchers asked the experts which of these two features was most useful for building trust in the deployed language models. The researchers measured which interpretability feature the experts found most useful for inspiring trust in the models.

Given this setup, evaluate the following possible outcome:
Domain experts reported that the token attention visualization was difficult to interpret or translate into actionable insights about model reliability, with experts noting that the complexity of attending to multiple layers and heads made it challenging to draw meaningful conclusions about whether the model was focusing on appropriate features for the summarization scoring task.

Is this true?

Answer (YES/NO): NO